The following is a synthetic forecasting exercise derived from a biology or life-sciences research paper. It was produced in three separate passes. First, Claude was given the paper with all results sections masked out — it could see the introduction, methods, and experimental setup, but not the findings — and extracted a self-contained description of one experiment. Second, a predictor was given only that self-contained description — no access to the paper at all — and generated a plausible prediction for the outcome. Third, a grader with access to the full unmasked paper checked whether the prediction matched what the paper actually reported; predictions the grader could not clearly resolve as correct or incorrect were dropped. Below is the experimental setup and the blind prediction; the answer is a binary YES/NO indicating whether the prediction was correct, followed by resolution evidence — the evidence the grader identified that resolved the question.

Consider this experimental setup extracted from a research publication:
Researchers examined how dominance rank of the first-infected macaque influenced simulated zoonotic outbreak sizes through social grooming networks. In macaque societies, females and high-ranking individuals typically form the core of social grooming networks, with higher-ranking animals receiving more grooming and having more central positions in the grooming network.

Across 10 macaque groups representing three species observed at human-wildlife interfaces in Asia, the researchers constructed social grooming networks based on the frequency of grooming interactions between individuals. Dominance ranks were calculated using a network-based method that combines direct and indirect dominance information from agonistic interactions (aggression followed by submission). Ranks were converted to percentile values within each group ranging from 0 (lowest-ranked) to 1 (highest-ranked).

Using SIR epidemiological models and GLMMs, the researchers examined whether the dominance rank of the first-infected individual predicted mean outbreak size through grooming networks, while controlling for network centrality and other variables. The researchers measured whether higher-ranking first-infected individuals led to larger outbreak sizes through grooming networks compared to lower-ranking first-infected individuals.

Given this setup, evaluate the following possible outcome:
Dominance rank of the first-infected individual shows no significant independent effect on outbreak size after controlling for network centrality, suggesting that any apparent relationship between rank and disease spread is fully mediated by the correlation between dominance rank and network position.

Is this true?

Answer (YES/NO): NO